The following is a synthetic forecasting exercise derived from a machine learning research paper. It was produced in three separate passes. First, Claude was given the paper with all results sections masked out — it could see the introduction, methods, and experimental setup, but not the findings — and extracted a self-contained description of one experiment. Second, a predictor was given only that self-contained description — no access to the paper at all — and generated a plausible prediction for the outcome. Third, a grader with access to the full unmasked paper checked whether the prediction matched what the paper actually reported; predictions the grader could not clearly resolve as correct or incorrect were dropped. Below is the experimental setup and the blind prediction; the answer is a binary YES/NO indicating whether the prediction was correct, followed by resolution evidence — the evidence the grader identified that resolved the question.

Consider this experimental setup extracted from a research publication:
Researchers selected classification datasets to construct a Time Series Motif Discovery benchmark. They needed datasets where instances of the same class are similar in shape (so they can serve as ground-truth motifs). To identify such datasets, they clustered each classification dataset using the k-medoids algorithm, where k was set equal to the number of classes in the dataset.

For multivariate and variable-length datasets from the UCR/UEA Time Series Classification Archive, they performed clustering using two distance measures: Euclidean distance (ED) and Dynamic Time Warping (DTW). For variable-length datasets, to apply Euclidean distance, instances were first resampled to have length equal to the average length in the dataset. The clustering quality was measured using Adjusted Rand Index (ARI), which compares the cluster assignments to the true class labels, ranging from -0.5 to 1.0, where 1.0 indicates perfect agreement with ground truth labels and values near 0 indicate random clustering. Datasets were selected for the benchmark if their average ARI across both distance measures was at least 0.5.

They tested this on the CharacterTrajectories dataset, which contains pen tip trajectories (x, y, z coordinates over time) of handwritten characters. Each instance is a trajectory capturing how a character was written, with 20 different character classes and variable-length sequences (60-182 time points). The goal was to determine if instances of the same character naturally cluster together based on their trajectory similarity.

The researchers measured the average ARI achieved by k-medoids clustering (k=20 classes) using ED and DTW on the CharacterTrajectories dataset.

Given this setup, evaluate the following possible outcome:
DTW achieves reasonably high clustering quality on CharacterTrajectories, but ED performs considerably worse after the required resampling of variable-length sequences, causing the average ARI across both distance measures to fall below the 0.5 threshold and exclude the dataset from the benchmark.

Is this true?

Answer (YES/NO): NO